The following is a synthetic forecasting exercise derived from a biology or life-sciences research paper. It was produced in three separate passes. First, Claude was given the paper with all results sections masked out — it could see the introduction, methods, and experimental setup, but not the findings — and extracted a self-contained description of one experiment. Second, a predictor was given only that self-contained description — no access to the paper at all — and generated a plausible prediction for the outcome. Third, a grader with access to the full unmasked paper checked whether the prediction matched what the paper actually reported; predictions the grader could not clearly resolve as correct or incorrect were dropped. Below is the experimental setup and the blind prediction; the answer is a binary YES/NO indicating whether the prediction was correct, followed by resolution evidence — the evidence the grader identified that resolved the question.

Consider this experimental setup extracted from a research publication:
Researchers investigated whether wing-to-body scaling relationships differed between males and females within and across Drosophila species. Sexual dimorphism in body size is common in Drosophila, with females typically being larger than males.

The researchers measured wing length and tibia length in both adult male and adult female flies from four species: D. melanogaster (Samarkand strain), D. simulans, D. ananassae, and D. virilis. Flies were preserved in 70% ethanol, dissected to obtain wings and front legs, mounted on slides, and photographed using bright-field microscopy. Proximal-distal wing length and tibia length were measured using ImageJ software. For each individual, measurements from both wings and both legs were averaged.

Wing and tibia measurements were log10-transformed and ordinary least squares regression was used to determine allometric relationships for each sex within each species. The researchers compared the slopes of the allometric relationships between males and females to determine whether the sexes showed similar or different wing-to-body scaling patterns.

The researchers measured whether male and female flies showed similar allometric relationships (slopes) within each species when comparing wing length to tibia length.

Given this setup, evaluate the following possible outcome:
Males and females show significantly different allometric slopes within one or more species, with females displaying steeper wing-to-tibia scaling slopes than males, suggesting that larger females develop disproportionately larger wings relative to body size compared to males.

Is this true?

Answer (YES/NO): NO